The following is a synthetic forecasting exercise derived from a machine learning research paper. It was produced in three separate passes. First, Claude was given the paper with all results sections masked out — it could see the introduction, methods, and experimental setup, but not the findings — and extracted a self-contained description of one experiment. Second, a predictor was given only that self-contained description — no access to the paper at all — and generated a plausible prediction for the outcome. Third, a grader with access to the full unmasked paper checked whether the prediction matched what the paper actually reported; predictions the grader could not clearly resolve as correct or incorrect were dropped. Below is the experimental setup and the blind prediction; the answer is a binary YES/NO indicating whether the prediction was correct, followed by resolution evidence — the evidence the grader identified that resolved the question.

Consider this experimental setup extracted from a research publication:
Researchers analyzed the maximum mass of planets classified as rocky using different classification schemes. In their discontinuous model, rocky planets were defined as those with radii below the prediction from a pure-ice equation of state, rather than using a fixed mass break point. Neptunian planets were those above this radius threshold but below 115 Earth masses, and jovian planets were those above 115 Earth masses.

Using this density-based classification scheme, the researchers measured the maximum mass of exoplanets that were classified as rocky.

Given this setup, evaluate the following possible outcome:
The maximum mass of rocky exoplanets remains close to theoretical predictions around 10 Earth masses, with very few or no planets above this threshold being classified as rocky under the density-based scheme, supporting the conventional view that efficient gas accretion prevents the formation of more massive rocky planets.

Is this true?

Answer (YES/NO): NO